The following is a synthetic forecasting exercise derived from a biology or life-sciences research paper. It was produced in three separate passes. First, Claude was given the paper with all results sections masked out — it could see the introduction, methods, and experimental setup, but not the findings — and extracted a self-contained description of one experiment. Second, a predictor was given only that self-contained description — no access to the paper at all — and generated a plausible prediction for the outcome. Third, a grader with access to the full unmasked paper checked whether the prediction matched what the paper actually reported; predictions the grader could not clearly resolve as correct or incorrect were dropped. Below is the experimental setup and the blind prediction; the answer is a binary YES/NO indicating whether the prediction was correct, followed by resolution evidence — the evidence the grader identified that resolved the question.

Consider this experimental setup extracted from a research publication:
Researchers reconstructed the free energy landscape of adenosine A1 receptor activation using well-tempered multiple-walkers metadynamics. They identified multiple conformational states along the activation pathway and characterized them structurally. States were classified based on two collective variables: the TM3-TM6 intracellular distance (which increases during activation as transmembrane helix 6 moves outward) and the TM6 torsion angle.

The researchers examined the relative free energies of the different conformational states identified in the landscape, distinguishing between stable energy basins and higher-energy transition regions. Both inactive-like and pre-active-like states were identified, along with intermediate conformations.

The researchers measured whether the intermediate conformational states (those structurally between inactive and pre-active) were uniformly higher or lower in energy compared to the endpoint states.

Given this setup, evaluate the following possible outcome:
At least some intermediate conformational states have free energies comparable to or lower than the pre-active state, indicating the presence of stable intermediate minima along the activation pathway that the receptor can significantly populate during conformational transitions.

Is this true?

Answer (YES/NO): YES